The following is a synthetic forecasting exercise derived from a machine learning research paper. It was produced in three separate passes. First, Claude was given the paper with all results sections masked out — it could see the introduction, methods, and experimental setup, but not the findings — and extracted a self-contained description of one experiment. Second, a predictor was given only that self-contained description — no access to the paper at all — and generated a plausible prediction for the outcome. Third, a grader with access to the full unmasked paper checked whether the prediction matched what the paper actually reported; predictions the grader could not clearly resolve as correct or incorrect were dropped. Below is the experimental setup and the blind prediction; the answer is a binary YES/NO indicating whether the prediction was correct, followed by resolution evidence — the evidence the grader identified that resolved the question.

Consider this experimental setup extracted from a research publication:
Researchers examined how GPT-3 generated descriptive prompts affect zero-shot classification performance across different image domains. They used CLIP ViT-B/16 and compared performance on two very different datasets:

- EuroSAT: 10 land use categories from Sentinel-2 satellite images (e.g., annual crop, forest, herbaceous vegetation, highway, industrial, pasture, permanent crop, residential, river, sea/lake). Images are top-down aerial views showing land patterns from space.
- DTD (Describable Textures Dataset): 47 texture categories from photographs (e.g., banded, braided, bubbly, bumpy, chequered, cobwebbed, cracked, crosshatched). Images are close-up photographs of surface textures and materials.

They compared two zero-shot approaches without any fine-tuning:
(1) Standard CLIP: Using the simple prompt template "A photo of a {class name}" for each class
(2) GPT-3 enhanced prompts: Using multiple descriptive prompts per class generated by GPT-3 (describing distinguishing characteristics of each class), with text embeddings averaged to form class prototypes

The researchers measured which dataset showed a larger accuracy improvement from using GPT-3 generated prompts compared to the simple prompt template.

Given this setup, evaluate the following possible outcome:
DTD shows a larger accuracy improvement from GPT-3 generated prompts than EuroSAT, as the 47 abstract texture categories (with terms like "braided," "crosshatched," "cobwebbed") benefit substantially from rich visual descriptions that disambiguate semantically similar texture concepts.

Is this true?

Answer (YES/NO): YES